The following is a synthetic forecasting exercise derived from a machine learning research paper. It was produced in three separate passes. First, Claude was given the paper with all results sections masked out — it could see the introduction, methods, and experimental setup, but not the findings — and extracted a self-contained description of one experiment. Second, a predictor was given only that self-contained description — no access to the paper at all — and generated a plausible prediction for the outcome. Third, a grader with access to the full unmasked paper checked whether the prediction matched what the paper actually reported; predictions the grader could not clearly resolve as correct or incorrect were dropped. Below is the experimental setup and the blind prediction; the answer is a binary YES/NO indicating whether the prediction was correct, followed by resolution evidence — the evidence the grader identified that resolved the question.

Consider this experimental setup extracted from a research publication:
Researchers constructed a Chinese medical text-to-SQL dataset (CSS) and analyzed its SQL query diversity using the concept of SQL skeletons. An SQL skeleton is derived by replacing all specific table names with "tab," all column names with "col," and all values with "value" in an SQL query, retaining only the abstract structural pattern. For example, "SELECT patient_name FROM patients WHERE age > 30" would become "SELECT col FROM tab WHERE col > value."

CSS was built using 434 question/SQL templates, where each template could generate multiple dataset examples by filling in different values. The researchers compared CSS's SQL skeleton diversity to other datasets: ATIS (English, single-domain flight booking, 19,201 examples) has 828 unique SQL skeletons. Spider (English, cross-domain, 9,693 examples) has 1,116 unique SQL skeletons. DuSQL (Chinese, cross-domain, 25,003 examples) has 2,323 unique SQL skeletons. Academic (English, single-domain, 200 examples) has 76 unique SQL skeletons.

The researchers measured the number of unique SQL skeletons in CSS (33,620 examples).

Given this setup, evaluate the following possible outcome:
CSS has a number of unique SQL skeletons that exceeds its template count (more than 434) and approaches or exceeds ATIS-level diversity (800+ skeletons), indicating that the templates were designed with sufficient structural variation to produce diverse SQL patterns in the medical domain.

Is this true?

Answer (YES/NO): NO